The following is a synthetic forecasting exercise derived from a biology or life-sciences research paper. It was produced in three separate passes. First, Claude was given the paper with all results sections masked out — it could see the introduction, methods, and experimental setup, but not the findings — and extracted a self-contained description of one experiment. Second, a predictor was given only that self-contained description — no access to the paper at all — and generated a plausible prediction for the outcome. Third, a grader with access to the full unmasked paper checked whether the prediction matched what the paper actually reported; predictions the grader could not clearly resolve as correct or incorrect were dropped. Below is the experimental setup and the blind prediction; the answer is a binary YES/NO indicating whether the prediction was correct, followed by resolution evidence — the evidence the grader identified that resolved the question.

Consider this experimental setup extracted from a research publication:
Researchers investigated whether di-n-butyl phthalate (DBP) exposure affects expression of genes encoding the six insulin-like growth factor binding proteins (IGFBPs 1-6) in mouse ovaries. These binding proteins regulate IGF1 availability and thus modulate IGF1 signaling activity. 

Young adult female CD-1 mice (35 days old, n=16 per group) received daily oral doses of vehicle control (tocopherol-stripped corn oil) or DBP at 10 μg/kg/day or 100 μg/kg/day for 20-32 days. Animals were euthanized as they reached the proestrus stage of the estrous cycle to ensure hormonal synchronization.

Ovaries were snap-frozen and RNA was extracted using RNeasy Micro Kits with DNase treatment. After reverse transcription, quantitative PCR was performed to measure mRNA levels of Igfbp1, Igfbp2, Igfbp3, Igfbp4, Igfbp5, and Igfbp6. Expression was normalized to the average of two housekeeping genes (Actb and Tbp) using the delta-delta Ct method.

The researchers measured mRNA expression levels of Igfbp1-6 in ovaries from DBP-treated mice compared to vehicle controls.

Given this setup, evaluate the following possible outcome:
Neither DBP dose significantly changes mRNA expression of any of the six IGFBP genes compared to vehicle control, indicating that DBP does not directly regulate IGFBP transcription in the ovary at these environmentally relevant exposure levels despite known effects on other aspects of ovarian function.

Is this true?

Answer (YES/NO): YES